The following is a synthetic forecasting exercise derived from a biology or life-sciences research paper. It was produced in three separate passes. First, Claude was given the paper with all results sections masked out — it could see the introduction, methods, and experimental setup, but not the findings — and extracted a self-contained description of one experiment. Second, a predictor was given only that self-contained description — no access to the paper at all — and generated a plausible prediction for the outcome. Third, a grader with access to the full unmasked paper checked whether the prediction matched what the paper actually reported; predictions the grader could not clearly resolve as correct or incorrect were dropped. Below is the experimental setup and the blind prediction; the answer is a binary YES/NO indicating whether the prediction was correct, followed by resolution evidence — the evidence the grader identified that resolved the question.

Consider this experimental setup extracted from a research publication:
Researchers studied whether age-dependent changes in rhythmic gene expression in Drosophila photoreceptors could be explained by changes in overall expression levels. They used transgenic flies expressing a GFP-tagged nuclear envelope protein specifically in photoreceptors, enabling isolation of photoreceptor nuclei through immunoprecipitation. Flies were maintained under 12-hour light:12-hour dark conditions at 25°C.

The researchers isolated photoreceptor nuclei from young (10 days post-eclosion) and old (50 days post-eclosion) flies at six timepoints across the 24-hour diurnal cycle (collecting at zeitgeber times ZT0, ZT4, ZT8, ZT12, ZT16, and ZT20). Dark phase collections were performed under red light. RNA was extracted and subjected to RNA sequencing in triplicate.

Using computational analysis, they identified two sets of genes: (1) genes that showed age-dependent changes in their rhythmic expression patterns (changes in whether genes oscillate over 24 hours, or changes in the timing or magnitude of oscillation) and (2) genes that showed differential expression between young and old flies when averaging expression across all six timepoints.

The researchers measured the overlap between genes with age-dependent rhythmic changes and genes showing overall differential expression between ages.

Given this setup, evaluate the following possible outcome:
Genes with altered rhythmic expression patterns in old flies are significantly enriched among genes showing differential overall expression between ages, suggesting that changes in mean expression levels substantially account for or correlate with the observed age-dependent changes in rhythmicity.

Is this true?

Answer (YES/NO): NO